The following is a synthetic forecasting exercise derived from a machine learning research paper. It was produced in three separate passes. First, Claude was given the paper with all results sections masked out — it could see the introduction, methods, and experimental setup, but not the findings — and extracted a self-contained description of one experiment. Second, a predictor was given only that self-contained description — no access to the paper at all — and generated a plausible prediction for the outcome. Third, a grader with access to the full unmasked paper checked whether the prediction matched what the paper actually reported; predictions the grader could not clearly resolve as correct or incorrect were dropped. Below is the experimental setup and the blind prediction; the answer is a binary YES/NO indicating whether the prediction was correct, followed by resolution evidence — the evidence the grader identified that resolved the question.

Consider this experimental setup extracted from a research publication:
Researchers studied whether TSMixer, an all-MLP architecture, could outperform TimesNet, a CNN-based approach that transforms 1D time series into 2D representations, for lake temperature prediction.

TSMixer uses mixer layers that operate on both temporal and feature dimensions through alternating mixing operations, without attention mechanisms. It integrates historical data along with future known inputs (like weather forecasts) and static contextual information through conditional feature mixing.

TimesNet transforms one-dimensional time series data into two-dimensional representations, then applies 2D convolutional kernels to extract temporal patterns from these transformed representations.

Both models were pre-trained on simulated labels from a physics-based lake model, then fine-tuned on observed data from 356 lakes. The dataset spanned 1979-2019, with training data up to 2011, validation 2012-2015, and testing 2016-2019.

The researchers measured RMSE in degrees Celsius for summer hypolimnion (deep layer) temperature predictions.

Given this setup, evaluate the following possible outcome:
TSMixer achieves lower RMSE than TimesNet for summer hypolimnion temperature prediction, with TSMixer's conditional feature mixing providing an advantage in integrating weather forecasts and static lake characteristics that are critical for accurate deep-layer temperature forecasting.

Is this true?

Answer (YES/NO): NO